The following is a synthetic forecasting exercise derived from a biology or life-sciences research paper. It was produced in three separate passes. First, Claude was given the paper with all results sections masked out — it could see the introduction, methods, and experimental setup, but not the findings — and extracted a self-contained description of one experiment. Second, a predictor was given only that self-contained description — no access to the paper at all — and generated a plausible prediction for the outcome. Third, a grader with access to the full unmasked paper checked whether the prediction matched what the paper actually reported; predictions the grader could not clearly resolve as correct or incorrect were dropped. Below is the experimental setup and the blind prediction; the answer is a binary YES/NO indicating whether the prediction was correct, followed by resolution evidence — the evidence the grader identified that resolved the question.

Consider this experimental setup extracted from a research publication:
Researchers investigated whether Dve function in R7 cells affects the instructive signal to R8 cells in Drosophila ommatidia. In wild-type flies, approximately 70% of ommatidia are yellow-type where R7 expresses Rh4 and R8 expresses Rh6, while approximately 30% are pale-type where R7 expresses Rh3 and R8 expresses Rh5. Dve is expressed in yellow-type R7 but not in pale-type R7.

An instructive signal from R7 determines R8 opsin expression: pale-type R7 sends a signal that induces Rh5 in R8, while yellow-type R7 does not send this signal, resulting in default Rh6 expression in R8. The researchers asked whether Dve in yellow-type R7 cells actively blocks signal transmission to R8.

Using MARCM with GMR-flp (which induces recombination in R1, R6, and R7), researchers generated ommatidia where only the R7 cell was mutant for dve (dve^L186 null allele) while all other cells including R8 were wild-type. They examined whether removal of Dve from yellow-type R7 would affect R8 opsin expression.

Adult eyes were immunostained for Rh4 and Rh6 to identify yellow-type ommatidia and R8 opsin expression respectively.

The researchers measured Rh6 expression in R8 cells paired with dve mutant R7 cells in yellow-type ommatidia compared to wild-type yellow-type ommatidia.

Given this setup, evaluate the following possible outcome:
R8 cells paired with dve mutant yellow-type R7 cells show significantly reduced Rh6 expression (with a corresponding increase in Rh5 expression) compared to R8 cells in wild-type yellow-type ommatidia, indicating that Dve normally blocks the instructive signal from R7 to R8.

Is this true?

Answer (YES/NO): YES